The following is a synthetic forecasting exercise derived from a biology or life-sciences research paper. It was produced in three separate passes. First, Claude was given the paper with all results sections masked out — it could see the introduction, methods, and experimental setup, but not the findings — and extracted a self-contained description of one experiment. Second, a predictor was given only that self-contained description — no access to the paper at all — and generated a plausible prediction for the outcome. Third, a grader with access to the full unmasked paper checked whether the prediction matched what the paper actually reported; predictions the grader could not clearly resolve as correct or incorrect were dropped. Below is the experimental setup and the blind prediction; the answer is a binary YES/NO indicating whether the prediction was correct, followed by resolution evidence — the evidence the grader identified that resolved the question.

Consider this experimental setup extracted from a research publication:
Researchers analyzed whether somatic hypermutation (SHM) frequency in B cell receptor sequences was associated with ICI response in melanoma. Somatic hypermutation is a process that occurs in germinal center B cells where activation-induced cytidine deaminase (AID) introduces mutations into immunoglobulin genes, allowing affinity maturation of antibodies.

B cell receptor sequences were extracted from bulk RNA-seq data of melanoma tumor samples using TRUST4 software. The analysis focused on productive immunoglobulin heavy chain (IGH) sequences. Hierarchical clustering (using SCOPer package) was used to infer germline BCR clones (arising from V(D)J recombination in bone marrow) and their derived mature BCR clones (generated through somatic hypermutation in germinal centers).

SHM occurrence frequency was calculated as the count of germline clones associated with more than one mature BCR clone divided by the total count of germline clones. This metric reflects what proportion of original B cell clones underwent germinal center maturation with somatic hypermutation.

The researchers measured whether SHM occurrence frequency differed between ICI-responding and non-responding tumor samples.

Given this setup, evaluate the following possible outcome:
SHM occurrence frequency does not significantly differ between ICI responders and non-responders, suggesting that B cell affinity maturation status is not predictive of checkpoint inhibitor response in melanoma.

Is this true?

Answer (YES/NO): NO